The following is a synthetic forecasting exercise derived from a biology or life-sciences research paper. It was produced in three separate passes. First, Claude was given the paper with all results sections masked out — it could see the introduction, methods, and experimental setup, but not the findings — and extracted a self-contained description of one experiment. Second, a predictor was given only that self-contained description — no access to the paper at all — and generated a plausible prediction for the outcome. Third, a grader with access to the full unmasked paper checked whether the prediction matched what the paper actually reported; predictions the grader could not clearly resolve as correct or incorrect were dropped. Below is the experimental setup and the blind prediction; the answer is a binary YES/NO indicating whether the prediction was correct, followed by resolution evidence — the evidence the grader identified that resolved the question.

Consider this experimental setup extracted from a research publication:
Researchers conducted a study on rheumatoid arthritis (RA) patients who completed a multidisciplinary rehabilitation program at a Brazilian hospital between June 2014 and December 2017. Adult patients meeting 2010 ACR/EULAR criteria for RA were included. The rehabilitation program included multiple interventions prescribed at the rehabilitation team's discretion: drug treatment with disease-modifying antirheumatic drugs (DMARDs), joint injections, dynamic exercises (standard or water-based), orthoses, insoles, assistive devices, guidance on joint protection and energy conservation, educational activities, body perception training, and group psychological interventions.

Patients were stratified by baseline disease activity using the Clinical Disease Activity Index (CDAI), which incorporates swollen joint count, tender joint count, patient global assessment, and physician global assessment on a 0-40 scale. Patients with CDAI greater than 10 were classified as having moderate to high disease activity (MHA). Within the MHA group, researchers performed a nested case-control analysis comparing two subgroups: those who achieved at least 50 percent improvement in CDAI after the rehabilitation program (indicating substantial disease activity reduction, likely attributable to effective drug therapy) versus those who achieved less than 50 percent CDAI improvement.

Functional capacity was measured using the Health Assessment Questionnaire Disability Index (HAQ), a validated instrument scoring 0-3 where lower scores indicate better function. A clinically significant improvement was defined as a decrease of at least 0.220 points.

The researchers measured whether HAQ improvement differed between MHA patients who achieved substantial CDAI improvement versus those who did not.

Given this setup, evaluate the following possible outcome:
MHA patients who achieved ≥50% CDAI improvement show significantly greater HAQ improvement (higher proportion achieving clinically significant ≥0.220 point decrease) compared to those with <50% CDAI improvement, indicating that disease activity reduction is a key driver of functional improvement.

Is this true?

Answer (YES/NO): NO